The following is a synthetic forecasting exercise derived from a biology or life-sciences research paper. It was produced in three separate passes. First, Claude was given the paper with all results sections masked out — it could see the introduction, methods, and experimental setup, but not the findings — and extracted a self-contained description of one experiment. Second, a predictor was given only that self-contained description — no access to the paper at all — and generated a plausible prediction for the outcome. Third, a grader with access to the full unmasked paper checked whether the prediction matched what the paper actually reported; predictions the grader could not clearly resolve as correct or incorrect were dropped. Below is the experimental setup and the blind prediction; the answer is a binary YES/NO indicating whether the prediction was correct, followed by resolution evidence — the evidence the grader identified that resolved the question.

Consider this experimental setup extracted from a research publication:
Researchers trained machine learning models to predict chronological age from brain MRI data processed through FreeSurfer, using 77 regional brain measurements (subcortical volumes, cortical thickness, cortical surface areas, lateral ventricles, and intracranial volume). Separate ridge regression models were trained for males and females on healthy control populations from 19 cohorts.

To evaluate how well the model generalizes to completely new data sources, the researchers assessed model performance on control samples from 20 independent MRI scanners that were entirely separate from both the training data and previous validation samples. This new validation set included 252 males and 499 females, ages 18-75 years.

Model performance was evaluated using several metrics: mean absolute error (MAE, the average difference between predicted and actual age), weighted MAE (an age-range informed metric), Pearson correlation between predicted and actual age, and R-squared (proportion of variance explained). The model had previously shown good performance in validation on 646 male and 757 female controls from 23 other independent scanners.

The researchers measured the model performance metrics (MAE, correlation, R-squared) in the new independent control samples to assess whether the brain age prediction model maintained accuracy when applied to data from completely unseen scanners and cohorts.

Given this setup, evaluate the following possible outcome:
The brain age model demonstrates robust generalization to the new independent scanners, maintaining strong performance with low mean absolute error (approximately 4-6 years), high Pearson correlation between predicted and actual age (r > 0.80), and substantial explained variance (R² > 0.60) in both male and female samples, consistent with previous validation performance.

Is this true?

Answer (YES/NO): NO